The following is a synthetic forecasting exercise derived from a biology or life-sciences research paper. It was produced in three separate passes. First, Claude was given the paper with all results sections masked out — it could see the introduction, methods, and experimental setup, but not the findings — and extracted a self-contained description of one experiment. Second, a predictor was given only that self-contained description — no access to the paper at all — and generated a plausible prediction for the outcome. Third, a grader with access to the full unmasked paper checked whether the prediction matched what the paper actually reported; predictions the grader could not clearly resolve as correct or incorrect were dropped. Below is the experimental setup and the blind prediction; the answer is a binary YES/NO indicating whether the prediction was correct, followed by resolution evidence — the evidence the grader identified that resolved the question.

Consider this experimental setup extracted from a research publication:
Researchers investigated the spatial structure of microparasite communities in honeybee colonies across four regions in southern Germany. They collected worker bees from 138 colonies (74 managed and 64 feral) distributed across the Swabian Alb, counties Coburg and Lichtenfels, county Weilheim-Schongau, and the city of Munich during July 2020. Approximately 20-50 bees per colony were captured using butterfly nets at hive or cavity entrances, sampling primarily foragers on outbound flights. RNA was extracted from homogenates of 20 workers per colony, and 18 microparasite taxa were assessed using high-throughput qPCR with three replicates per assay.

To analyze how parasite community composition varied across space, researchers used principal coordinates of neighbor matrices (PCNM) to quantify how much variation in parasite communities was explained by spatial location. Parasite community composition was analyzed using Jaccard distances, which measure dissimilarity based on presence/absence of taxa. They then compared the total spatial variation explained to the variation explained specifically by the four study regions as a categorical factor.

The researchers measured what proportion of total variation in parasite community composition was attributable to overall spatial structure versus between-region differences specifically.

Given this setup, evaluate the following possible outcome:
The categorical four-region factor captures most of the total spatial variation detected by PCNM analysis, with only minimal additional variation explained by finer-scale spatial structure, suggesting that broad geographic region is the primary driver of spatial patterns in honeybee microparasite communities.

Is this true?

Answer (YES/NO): YES